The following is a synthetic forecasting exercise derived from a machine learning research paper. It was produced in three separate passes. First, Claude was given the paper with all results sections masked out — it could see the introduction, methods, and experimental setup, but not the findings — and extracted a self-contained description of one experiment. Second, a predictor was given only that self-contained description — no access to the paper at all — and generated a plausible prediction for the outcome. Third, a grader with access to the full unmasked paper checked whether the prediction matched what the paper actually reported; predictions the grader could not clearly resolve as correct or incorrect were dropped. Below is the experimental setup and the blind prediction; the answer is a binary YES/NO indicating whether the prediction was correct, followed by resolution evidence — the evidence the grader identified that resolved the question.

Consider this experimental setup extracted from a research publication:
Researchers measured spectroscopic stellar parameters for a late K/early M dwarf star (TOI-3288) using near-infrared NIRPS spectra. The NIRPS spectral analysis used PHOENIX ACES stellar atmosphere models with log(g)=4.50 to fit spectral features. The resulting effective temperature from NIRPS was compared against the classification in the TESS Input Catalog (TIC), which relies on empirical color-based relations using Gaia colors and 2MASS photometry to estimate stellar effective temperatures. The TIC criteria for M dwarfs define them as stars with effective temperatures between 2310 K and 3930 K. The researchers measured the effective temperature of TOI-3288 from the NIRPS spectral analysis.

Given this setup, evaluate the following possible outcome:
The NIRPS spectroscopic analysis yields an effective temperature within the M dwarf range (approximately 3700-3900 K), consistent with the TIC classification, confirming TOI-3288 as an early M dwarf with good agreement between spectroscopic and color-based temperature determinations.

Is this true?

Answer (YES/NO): NO